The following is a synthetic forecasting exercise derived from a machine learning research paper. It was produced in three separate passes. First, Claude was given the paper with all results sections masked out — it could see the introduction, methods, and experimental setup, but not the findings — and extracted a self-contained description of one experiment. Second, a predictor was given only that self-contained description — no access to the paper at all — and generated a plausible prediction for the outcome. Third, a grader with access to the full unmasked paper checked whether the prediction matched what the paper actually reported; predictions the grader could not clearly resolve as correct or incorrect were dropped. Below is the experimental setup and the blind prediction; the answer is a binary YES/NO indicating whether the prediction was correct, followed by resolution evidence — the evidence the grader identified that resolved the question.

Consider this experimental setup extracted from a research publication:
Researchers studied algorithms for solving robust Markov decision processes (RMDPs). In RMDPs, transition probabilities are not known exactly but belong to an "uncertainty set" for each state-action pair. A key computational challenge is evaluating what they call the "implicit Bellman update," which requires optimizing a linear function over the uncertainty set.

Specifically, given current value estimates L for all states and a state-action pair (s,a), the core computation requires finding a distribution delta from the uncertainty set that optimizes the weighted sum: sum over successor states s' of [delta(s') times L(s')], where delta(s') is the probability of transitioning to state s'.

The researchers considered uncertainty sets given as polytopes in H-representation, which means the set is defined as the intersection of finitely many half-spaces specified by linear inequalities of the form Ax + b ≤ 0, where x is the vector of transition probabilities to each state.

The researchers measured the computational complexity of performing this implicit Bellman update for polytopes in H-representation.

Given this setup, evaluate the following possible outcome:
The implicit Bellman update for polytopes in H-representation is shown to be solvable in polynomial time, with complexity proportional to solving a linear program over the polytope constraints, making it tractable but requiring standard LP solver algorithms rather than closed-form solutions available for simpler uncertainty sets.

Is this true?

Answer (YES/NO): YES